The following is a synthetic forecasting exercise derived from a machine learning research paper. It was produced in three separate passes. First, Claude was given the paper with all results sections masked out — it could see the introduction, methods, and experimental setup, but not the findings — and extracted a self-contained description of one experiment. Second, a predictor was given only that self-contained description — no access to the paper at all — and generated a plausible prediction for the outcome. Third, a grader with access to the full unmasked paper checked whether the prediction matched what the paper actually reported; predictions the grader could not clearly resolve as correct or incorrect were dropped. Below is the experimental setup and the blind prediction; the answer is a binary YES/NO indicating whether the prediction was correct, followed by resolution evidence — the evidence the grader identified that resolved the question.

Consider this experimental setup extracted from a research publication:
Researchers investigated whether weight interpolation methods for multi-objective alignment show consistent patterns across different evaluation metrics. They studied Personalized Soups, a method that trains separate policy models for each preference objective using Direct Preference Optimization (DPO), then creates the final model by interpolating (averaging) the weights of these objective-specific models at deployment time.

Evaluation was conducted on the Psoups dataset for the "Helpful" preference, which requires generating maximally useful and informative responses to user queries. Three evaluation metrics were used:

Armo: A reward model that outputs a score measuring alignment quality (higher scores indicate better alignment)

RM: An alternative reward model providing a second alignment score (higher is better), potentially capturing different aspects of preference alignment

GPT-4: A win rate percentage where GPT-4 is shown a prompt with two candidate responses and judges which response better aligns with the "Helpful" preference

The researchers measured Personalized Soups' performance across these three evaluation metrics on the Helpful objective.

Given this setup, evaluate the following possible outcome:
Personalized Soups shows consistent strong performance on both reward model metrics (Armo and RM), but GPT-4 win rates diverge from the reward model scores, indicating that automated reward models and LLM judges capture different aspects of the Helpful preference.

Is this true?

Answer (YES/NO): NO